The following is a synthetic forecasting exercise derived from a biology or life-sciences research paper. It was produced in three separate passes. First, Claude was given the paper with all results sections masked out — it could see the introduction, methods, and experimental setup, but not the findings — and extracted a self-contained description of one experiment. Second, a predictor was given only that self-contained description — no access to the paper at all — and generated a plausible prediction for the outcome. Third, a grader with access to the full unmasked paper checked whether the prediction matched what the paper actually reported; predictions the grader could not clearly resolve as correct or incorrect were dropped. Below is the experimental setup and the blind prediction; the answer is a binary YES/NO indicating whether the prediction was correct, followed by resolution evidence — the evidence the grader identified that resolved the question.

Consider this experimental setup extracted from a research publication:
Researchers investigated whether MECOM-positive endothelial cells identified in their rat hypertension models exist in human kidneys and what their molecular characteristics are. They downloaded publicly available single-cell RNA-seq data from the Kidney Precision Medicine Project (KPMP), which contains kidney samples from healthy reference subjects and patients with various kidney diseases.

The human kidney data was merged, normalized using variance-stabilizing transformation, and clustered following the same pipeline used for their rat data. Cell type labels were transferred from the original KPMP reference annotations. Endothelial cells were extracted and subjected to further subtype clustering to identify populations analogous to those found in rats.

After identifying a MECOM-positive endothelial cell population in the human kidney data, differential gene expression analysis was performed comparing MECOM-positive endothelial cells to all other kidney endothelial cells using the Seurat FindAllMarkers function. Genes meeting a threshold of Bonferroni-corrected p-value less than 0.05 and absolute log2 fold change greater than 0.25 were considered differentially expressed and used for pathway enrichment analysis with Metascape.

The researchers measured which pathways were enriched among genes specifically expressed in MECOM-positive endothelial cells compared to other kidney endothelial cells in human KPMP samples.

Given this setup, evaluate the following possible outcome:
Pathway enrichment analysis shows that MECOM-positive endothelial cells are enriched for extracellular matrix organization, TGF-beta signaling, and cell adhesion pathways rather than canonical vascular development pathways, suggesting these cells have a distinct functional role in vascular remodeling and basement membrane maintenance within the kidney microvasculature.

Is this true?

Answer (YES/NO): NO